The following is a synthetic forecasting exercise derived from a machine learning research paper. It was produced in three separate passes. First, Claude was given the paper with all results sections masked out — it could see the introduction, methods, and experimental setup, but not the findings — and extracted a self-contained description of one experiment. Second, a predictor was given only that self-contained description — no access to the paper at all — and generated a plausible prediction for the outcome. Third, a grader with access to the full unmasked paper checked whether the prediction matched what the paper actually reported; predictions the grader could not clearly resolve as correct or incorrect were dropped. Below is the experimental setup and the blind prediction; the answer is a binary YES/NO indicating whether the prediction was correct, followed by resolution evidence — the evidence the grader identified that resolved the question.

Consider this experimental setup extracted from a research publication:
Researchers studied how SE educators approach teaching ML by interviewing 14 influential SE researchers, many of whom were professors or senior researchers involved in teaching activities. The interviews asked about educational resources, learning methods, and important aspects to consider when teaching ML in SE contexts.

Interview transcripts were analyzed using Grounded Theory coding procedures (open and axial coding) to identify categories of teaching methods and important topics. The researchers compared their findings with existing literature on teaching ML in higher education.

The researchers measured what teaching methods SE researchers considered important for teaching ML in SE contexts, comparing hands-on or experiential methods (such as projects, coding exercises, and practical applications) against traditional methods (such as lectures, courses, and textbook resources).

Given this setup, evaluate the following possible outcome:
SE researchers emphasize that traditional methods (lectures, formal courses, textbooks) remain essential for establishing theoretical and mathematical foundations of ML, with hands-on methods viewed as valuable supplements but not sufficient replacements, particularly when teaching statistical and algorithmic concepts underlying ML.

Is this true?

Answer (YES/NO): NO